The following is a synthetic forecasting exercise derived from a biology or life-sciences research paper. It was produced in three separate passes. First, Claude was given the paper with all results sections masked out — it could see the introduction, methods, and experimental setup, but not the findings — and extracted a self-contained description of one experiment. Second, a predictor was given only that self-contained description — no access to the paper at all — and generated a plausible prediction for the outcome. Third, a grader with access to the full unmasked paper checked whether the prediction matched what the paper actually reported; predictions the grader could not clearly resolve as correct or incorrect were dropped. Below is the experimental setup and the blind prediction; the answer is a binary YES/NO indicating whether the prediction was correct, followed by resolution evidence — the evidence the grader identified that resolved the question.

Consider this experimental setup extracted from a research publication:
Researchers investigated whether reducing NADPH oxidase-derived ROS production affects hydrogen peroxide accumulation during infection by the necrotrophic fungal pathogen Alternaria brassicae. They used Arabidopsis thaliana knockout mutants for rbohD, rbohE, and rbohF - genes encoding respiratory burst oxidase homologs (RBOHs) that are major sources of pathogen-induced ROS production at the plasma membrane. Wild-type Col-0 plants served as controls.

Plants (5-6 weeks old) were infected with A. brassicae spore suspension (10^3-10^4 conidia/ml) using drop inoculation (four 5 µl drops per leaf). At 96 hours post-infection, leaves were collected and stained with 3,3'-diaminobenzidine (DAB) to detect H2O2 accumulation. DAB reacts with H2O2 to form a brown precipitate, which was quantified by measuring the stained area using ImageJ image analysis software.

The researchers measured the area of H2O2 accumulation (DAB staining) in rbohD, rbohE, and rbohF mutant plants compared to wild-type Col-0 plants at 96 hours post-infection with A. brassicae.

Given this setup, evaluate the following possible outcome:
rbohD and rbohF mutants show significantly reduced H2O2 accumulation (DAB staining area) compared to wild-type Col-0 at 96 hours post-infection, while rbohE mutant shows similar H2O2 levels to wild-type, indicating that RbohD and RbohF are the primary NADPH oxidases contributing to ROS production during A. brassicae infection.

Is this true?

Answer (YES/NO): NO